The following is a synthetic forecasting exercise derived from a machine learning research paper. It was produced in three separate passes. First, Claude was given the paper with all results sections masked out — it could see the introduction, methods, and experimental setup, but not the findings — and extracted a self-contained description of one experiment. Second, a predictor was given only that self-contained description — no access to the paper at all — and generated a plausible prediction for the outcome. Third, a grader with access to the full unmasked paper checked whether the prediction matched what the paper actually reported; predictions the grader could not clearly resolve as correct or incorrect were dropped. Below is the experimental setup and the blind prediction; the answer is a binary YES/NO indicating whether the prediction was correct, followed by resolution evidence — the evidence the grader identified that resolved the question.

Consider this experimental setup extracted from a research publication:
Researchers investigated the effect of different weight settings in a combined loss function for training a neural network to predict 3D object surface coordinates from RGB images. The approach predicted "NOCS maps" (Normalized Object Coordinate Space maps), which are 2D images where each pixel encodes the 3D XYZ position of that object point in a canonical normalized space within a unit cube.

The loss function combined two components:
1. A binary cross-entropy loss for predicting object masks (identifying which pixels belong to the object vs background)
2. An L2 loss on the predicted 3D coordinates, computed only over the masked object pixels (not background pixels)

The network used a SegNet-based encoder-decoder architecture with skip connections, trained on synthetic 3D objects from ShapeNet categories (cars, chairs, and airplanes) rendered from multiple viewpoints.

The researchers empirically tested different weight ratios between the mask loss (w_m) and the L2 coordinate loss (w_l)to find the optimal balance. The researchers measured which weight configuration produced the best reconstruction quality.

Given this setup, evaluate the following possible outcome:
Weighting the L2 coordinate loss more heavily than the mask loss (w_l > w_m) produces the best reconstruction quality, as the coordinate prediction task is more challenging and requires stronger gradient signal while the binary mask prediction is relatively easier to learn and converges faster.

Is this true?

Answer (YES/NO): NO